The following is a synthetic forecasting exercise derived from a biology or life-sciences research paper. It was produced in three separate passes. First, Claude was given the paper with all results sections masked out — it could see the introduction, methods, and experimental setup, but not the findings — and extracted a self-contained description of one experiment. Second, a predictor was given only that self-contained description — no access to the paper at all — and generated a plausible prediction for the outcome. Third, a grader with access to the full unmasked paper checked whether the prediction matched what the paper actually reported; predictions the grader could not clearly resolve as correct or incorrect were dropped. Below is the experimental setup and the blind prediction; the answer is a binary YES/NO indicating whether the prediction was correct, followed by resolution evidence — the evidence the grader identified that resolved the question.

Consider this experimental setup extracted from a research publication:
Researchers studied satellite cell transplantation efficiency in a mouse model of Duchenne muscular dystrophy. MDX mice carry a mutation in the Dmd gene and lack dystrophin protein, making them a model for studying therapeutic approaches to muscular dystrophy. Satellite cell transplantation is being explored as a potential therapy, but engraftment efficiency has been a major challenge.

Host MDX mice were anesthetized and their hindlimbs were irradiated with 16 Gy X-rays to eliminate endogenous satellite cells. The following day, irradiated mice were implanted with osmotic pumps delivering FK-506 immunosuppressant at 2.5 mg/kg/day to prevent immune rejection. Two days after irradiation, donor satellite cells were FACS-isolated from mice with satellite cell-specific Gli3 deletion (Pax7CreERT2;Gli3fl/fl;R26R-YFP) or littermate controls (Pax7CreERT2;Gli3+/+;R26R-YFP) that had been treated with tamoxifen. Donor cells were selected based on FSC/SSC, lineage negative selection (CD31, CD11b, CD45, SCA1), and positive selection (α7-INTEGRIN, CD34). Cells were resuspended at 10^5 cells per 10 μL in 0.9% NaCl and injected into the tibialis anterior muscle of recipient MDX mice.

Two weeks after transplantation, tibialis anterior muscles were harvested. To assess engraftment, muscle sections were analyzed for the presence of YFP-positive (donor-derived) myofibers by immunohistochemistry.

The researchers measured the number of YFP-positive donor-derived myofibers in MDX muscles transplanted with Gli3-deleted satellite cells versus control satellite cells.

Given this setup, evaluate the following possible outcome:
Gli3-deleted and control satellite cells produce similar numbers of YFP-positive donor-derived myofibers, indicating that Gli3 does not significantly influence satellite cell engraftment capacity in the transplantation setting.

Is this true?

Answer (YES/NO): NO